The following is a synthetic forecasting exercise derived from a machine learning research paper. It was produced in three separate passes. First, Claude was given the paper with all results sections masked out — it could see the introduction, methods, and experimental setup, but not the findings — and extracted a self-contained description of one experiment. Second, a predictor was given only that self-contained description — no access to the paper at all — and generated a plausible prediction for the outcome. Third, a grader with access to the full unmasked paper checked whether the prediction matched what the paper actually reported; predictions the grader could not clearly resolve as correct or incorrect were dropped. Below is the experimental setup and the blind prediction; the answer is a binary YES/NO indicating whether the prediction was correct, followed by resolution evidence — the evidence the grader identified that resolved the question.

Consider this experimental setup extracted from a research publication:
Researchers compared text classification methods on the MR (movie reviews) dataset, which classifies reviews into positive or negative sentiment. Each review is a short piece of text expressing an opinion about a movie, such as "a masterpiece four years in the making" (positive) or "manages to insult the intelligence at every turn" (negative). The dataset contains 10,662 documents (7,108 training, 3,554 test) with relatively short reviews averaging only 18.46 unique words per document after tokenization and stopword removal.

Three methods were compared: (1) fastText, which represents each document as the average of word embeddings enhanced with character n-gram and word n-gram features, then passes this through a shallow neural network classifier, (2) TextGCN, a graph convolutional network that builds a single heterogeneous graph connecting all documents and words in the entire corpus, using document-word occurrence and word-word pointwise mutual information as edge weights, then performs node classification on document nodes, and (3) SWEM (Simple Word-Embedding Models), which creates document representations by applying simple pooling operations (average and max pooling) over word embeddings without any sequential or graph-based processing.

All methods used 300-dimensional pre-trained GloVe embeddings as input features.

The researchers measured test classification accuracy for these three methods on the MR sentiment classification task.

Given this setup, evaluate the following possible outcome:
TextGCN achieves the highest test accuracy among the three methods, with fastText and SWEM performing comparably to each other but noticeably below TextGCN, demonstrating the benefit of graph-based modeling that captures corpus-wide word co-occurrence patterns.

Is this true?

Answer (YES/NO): NO